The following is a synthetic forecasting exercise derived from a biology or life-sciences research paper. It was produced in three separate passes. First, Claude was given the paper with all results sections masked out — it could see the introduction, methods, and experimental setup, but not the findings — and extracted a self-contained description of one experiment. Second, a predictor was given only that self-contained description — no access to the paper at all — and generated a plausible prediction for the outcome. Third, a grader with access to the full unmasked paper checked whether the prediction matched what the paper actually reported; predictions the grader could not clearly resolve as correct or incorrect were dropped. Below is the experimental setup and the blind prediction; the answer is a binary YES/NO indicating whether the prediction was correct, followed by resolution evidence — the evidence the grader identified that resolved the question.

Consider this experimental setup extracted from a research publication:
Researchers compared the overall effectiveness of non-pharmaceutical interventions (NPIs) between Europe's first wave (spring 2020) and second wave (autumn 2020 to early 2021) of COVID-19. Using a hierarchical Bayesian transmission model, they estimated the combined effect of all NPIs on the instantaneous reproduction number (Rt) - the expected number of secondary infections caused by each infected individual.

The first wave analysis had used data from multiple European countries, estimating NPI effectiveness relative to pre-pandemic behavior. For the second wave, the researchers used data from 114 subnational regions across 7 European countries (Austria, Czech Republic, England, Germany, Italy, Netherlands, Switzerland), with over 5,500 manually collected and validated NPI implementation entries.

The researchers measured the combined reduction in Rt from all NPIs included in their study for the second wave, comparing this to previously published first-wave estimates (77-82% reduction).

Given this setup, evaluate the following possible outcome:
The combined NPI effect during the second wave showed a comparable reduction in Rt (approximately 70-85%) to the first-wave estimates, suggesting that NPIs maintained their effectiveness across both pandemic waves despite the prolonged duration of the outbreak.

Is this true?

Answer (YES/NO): NO